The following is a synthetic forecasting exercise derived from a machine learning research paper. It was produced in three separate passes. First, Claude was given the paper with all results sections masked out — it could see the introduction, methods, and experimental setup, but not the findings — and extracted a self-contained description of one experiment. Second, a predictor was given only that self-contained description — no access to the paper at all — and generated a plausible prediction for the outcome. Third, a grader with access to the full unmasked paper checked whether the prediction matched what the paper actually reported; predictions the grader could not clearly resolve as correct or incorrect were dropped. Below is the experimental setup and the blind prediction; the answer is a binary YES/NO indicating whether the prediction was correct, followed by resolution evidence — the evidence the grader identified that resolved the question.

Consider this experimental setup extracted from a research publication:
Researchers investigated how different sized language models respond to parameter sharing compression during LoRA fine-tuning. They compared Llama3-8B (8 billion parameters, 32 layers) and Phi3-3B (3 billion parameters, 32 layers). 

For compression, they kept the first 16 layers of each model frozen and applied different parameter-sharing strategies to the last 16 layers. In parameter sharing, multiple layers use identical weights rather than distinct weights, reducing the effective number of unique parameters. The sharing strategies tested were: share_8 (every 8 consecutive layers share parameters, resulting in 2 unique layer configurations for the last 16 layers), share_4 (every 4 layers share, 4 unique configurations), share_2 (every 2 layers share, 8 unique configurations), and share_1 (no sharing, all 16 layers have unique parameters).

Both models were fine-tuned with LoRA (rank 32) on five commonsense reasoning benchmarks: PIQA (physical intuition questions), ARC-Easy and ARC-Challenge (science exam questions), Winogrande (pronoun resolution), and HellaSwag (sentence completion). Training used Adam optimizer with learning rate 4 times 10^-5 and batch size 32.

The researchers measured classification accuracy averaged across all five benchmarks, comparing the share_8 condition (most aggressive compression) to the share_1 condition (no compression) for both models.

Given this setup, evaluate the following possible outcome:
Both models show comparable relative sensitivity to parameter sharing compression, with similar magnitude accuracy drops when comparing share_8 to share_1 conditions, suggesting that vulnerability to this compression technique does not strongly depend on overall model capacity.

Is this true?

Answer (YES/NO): NO